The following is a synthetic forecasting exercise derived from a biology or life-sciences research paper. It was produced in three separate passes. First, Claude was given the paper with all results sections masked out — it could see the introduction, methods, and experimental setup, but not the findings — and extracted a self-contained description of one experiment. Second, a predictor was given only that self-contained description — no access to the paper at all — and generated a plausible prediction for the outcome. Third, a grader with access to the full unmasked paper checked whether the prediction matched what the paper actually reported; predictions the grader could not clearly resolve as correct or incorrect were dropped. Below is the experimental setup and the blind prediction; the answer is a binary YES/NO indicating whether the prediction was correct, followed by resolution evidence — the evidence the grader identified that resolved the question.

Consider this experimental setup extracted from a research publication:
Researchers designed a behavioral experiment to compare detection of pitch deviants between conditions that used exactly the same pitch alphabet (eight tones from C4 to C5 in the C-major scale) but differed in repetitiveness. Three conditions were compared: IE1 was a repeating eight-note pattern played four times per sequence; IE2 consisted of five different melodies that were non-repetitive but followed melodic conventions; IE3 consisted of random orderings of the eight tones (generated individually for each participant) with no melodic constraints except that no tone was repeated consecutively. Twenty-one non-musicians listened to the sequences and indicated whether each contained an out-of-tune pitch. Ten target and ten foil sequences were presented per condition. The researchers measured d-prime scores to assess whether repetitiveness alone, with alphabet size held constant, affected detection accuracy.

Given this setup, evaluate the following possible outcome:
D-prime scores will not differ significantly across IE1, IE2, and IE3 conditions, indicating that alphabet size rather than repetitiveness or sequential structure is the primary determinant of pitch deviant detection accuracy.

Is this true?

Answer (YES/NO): NO